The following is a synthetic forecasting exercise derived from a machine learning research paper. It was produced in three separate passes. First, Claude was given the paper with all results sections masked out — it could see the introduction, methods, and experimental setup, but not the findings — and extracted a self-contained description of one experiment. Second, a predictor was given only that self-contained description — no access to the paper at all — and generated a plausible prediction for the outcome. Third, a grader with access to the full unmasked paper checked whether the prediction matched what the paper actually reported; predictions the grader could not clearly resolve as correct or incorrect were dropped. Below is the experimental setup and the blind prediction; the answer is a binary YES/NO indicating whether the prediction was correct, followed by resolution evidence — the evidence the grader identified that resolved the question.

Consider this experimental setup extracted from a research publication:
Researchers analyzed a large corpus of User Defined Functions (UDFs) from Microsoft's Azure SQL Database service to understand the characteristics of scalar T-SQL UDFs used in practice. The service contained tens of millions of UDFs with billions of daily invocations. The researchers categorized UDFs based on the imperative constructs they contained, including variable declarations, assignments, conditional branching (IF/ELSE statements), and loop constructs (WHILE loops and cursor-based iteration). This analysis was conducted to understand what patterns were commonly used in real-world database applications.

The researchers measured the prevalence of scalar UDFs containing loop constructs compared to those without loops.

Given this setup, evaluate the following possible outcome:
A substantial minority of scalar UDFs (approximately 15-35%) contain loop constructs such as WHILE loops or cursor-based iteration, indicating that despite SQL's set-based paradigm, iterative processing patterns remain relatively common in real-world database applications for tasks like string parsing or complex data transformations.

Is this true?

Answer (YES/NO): NO